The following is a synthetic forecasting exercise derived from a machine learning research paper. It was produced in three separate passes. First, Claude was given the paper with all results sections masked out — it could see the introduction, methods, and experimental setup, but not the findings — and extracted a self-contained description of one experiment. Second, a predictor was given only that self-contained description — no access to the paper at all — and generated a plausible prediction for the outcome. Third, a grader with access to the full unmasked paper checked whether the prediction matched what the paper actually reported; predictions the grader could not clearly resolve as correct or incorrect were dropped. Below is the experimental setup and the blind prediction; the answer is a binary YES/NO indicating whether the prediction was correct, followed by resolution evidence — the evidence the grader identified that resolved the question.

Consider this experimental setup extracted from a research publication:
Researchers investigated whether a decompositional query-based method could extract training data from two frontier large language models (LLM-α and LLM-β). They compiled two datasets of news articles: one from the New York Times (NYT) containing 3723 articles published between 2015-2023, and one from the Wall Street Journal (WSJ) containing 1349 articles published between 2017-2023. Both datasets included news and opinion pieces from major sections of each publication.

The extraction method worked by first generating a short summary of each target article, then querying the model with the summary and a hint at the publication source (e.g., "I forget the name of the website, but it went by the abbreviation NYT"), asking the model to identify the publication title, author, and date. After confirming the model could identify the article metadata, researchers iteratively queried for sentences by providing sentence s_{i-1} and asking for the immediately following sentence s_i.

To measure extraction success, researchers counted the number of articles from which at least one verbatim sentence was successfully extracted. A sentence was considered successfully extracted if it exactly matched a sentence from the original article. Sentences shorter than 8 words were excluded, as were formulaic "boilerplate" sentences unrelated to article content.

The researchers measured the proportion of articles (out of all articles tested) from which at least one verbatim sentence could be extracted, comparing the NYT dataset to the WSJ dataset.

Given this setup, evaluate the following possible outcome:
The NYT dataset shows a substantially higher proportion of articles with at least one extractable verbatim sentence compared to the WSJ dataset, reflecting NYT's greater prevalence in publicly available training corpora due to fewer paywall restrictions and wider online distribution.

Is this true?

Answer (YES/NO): NO